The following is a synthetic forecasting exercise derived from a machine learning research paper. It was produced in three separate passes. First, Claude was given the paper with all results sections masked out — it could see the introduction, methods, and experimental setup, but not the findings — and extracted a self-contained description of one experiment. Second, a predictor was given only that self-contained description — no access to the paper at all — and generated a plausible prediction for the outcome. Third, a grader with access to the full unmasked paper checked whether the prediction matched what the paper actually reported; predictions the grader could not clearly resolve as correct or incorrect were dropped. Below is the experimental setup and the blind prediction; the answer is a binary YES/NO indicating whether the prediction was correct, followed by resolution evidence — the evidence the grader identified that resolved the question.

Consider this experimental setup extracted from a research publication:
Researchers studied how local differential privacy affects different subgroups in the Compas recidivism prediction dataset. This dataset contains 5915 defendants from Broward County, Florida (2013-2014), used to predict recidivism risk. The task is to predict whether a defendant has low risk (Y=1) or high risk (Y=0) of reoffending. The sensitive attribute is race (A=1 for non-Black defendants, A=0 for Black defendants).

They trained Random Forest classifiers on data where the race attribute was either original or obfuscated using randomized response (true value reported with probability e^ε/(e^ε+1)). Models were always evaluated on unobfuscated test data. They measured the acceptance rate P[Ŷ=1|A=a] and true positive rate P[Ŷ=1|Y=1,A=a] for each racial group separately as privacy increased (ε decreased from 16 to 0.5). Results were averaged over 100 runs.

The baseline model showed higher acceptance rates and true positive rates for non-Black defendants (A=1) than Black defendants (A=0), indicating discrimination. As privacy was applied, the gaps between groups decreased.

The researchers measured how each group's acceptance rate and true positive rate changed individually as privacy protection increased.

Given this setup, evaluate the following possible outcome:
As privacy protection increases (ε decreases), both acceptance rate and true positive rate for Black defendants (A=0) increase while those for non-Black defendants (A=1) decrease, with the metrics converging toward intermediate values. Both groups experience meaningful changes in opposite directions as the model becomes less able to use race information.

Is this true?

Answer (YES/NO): NO